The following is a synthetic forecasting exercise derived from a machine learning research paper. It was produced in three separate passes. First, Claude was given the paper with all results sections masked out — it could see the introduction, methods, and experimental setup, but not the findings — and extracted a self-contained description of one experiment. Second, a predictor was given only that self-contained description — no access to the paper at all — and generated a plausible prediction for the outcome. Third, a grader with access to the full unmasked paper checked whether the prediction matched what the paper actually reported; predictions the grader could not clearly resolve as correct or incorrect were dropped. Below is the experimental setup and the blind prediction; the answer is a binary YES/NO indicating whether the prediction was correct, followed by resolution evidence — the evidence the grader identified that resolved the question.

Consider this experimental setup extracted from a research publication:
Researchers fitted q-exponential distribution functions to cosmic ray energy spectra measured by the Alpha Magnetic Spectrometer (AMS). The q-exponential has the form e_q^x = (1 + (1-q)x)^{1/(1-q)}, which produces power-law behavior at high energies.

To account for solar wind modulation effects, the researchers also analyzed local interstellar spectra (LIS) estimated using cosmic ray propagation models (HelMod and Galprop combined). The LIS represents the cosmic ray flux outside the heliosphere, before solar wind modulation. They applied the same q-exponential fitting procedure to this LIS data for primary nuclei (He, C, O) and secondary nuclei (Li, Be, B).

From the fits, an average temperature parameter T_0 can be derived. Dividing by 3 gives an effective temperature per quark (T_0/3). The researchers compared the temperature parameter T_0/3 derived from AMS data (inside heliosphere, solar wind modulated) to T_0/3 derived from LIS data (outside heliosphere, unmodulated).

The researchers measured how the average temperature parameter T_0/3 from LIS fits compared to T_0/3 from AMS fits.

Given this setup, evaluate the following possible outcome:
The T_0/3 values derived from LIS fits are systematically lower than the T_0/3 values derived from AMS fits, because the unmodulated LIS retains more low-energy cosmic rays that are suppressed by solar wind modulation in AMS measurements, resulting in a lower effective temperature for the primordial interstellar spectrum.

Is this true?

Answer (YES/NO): YES